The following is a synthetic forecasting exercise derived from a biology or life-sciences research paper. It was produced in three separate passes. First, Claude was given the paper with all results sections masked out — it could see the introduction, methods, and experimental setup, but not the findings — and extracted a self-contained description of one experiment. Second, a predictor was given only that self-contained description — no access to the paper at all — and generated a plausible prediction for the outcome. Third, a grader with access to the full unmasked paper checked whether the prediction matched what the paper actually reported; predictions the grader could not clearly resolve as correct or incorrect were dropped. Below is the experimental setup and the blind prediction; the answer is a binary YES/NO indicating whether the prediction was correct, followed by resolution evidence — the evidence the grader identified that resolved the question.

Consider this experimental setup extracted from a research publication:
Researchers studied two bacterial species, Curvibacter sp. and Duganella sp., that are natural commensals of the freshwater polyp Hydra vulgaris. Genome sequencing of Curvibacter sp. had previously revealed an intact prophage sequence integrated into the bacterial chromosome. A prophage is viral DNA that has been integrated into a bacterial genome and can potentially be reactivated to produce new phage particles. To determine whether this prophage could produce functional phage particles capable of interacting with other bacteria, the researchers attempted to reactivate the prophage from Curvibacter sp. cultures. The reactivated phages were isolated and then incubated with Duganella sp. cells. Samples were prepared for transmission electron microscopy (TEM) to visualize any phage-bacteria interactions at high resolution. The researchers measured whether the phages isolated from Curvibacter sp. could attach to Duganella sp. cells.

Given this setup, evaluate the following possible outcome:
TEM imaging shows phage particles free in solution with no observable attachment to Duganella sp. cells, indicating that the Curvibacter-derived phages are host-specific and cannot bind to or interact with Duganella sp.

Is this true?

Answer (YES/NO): NO